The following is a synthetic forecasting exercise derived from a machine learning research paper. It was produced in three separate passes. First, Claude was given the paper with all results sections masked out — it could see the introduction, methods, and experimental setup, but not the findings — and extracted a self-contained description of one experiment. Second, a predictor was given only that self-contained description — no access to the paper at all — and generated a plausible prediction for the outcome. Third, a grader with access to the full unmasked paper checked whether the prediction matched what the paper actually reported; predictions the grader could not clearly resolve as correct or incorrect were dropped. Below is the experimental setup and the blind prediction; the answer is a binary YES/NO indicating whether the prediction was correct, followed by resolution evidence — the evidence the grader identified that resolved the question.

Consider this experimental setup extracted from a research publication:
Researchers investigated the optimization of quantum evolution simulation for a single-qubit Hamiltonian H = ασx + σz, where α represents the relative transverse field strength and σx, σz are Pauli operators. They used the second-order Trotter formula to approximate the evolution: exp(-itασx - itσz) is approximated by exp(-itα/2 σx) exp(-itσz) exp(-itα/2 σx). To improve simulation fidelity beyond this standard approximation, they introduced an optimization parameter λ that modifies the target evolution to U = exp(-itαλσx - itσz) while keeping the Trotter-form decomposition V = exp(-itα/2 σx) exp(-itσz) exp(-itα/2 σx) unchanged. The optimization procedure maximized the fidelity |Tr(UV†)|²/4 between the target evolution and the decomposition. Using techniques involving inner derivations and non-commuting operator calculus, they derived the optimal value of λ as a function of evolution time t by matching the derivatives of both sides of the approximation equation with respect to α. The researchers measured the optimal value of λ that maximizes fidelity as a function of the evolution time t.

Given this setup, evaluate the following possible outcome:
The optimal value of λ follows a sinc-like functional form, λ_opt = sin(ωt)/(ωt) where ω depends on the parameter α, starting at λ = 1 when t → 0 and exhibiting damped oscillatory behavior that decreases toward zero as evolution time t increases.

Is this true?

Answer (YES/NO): NO